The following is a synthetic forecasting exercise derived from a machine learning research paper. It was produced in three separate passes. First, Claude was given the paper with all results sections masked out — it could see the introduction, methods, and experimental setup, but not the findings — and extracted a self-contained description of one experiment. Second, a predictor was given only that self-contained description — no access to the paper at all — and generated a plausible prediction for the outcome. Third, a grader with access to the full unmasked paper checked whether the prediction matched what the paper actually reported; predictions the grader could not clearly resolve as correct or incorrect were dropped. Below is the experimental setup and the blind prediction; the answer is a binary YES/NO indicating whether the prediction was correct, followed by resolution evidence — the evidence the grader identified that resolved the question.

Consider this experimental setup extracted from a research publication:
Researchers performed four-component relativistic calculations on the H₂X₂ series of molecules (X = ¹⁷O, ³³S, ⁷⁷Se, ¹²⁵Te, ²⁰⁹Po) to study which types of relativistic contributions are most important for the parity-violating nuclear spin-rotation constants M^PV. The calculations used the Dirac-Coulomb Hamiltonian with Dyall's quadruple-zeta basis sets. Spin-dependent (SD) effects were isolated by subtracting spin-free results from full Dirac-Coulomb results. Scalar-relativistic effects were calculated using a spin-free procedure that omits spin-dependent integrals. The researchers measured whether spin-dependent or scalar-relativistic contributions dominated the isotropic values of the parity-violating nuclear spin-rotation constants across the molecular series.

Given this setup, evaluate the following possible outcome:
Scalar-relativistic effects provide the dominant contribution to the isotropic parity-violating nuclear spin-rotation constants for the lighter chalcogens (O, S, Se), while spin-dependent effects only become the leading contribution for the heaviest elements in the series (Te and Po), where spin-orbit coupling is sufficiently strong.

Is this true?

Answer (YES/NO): NO